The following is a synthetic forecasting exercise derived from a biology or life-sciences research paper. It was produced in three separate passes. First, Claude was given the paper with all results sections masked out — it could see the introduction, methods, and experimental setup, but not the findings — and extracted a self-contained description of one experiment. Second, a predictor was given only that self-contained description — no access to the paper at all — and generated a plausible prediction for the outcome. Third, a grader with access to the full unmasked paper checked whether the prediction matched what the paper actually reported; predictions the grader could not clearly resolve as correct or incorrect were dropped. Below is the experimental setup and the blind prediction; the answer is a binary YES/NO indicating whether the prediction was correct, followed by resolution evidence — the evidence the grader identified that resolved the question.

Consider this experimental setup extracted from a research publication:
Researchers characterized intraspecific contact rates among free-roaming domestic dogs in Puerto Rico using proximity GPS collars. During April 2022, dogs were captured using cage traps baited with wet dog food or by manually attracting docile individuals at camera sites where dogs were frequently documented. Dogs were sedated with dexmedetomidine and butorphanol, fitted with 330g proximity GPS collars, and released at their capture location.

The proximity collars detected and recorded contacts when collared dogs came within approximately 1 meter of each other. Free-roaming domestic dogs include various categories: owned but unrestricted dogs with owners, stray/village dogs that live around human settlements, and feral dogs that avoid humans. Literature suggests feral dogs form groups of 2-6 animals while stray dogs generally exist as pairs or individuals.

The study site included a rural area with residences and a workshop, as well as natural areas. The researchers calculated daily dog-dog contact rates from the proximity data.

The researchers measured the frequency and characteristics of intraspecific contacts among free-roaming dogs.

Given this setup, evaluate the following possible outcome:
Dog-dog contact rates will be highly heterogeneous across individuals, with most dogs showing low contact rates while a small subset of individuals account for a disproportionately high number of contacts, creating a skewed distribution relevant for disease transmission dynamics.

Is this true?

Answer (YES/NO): NO